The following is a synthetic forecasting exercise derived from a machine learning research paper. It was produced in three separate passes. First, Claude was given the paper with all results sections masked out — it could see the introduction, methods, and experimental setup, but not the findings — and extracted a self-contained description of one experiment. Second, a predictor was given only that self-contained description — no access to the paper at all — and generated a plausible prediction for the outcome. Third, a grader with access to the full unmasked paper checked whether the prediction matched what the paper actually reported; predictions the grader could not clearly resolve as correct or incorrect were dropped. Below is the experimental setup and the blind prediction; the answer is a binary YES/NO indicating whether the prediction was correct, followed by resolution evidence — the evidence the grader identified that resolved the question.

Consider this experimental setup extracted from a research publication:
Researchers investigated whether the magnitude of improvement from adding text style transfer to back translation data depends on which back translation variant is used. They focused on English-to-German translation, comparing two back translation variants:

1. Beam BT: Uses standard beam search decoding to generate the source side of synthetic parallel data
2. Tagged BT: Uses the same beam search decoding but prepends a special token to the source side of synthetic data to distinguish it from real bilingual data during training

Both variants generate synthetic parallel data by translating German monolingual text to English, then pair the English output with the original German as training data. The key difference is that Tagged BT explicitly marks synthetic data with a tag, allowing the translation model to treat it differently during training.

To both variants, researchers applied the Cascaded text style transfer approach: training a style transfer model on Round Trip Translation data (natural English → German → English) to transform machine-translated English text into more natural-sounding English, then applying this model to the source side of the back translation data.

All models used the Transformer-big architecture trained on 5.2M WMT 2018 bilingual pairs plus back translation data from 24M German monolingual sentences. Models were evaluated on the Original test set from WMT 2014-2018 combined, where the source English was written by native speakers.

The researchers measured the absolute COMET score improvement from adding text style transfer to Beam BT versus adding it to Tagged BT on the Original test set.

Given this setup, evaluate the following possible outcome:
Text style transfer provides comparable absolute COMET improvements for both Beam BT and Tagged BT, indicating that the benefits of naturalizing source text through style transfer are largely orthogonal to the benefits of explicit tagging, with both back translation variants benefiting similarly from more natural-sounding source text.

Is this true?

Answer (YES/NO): NO